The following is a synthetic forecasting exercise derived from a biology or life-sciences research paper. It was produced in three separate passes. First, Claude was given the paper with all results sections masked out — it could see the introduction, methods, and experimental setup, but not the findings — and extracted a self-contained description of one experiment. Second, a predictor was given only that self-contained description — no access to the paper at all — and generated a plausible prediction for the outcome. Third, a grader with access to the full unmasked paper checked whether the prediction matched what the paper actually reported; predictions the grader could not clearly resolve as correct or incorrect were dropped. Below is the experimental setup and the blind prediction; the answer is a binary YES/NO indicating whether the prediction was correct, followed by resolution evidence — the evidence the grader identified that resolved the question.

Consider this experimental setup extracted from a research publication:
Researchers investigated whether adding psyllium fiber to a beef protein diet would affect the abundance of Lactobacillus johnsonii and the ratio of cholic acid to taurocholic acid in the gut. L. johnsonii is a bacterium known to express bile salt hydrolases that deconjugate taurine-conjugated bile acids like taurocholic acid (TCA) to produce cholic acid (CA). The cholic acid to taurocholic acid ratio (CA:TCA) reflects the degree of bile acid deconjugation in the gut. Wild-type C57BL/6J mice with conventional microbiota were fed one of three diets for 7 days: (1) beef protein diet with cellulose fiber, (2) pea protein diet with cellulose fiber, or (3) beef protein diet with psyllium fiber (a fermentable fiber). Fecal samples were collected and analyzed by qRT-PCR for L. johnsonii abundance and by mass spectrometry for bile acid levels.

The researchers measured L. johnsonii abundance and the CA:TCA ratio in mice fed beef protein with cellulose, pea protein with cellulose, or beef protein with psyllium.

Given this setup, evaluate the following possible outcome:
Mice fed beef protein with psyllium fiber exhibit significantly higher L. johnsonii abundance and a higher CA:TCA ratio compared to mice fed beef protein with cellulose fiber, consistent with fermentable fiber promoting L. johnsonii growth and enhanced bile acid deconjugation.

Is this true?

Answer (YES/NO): YES